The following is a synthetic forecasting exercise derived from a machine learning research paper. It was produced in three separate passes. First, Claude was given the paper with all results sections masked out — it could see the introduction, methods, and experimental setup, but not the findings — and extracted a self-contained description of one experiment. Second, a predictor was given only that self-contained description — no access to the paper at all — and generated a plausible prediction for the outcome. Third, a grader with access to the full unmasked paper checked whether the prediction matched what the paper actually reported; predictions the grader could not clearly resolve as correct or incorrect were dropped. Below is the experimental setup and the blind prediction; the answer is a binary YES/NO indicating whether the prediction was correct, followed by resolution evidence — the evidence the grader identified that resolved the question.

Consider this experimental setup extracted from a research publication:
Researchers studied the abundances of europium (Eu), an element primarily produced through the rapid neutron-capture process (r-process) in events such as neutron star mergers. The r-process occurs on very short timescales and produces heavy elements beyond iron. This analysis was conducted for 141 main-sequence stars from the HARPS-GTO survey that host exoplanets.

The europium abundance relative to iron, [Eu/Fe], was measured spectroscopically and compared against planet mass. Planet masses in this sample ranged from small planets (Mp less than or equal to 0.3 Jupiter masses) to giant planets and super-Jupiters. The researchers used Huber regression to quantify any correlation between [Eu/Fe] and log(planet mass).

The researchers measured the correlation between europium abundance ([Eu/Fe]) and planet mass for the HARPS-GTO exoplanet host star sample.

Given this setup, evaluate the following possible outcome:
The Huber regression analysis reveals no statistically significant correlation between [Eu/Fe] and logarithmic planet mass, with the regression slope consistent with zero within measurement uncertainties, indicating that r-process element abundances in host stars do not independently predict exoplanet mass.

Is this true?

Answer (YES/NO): NO